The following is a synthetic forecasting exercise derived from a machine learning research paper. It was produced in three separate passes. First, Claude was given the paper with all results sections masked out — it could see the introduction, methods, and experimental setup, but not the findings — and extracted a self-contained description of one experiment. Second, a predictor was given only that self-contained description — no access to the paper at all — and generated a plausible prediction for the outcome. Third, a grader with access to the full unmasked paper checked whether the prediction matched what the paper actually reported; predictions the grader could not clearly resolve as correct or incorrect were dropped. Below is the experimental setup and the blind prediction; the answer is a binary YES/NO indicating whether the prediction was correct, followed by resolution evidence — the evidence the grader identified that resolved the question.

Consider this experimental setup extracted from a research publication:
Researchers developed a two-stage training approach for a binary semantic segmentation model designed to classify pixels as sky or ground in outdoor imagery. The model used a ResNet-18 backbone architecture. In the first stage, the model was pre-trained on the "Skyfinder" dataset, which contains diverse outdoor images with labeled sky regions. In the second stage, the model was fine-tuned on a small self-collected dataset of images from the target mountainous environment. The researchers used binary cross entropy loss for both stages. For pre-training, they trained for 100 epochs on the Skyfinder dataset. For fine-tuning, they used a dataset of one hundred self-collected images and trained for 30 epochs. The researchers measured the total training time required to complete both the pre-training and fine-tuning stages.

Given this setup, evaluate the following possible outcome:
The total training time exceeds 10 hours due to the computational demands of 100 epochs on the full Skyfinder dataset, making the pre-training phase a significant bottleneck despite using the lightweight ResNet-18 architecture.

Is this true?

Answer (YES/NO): NO